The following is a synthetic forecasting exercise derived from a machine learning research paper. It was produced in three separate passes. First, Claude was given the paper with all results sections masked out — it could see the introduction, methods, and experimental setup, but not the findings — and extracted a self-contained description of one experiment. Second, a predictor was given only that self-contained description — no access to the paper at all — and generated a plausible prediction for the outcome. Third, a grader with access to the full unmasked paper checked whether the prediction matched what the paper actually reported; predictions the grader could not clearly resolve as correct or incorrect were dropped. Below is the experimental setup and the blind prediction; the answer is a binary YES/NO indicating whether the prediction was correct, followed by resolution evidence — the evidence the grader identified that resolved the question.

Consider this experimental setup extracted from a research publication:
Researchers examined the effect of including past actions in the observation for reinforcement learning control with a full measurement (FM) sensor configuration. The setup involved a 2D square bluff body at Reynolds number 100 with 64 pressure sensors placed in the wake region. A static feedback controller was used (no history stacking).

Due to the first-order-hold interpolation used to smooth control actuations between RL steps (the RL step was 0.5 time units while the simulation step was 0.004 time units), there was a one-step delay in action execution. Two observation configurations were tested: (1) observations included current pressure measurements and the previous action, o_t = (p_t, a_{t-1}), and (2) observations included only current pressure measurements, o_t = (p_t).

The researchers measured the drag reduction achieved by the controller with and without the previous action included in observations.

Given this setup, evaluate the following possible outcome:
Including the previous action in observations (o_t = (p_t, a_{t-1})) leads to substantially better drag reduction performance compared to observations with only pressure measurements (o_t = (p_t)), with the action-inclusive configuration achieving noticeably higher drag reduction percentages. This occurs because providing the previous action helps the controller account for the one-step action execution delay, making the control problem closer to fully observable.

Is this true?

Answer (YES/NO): NO